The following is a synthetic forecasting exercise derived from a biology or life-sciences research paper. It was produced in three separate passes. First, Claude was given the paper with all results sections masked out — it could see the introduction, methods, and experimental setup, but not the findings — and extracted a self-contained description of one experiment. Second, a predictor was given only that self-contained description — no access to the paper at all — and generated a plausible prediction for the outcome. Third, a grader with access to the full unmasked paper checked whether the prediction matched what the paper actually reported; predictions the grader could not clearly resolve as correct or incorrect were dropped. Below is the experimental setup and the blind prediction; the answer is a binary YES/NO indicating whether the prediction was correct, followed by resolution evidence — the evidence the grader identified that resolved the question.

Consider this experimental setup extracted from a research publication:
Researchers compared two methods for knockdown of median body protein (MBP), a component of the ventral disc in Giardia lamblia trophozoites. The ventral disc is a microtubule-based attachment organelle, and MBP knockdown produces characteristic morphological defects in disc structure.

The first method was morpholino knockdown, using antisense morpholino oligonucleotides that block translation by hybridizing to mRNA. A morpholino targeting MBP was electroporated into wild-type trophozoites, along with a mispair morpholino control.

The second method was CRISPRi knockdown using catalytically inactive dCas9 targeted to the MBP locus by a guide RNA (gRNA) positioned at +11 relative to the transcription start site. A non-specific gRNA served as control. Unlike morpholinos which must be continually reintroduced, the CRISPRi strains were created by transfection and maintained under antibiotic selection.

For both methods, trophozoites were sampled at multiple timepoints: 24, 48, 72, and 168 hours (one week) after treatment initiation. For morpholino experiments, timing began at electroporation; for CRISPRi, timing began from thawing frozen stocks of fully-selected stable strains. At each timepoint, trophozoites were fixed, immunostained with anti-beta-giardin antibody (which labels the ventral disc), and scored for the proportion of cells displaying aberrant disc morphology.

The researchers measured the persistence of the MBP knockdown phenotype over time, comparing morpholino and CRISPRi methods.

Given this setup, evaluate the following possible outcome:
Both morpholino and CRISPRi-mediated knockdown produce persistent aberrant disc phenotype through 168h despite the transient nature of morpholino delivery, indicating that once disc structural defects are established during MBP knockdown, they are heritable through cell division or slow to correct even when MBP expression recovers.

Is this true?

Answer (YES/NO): NO